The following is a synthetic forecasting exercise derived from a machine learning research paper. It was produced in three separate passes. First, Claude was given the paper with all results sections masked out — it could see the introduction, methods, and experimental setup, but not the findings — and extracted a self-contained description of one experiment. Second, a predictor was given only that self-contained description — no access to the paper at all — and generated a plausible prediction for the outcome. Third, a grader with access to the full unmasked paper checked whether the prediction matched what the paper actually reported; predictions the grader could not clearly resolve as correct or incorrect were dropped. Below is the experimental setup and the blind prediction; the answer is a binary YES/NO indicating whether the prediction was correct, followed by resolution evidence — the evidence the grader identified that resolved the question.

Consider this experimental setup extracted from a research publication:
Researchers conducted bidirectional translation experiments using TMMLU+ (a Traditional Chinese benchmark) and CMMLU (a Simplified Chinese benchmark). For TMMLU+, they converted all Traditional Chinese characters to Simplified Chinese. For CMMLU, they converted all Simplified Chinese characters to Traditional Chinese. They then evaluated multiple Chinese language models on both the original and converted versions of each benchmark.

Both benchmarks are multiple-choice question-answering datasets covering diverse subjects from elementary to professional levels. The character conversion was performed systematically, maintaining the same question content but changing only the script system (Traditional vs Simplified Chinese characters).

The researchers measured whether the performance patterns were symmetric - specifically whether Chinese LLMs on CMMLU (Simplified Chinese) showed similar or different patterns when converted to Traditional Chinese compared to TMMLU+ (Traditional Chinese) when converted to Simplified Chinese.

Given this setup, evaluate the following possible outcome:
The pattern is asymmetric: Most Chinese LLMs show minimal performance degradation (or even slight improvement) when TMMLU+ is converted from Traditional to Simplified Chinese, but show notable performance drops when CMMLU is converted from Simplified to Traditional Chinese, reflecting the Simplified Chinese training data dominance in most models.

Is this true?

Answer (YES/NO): YES